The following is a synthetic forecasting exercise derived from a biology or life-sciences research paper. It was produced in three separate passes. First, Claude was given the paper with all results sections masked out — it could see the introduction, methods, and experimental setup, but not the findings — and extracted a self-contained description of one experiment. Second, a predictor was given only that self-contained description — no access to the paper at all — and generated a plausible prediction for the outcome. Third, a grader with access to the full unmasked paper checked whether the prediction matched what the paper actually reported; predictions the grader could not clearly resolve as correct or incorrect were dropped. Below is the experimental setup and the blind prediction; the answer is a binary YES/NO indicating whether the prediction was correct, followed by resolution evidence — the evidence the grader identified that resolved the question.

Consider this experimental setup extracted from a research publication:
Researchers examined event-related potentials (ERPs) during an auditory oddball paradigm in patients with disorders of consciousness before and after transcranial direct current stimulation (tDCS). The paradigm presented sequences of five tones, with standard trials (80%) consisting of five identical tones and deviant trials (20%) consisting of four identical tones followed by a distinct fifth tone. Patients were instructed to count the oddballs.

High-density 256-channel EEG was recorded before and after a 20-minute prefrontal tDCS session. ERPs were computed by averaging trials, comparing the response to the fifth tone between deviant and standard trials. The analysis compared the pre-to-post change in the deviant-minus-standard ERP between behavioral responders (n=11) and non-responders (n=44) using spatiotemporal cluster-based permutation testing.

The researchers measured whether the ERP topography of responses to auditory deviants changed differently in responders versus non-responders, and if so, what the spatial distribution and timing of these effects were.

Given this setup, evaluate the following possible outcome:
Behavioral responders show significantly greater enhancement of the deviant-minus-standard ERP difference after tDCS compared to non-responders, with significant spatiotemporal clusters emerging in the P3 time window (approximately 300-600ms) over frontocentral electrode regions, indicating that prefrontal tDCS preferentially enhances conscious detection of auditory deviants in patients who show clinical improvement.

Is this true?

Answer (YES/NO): NO